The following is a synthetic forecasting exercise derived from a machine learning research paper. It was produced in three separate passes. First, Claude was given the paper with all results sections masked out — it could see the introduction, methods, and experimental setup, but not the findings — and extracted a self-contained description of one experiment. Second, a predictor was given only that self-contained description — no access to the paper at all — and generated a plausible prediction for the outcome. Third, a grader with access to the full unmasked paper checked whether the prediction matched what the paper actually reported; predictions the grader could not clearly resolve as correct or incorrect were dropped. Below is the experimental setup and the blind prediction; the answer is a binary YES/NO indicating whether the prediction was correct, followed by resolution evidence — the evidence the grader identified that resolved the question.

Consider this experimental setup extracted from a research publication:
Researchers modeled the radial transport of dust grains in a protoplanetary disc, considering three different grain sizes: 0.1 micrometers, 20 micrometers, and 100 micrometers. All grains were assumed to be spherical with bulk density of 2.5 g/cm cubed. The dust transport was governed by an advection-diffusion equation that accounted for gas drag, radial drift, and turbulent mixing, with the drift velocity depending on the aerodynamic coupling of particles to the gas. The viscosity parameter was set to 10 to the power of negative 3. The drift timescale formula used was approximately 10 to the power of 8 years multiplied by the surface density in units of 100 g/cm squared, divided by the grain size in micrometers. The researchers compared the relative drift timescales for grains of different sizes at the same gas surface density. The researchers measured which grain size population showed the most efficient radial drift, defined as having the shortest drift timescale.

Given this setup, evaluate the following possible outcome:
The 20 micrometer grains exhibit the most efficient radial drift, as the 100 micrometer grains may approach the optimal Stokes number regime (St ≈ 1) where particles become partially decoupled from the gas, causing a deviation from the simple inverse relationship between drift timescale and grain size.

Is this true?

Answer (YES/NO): NO